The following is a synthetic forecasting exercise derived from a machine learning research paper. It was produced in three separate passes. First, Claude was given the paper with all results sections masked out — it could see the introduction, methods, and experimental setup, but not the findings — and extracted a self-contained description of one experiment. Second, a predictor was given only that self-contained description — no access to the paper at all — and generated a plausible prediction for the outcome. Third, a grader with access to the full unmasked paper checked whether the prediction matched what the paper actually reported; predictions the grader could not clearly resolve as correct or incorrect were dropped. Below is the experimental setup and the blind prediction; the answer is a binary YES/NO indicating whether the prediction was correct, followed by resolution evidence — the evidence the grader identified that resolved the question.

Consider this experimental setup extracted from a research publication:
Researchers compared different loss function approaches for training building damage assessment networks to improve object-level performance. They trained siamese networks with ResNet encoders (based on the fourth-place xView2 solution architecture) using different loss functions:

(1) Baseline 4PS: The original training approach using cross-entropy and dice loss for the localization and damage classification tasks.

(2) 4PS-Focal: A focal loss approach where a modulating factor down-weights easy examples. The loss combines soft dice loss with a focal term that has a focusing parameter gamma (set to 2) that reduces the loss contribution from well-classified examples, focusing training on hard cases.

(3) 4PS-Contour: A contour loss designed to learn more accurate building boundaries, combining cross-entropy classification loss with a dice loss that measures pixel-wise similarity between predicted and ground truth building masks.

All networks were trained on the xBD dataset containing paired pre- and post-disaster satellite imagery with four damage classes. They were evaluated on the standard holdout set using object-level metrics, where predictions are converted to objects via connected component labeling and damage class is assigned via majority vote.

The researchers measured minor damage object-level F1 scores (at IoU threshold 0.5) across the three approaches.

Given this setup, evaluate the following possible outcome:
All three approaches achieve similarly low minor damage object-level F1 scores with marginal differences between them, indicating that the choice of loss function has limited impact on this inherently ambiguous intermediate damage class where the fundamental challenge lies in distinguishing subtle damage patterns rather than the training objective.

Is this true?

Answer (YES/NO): YES